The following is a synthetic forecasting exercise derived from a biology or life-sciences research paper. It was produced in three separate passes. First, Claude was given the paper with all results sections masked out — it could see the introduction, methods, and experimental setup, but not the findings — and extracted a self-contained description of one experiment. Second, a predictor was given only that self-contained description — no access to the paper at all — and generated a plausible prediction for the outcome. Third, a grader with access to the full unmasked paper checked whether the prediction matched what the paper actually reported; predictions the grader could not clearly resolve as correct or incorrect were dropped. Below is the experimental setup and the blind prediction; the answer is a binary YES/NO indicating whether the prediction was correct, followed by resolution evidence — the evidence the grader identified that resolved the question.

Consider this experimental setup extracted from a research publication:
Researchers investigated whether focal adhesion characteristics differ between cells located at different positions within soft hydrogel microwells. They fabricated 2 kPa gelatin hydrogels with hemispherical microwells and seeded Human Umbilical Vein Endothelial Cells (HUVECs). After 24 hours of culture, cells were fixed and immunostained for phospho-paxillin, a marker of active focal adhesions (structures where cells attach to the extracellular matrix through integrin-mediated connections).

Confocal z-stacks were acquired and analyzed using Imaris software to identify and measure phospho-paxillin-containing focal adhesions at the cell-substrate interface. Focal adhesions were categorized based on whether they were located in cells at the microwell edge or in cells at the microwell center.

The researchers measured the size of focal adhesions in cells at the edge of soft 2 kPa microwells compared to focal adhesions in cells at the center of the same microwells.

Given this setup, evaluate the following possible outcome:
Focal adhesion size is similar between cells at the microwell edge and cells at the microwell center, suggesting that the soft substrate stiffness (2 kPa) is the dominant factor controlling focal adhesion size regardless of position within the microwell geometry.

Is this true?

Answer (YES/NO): NO